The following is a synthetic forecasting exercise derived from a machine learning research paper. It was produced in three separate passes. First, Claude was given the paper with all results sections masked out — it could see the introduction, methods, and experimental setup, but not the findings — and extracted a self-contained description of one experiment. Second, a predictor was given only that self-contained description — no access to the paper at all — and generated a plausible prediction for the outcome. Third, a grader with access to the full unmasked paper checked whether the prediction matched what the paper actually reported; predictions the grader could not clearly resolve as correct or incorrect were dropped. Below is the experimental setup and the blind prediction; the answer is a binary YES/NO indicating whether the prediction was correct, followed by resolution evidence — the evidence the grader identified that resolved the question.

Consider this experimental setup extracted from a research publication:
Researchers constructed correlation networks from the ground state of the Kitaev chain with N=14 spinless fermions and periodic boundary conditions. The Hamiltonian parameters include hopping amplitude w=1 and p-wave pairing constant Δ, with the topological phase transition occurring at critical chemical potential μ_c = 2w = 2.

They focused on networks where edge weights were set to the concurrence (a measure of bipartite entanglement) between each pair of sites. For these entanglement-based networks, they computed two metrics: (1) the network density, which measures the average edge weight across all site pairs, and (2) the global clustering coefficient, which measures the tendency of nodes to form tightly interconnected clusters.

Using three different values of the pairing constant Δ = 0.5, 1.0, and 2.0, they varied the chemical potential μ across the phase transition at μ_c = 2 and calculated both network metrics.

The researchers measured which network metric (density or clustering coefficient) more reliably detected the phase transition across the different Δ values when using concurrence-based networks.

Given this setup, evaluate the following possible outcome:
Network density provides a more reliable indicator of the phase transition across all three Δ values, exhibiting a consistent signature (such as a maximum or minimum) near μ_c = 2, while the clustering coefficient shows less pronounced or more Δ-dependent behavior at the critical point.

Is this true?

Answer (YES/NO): YES